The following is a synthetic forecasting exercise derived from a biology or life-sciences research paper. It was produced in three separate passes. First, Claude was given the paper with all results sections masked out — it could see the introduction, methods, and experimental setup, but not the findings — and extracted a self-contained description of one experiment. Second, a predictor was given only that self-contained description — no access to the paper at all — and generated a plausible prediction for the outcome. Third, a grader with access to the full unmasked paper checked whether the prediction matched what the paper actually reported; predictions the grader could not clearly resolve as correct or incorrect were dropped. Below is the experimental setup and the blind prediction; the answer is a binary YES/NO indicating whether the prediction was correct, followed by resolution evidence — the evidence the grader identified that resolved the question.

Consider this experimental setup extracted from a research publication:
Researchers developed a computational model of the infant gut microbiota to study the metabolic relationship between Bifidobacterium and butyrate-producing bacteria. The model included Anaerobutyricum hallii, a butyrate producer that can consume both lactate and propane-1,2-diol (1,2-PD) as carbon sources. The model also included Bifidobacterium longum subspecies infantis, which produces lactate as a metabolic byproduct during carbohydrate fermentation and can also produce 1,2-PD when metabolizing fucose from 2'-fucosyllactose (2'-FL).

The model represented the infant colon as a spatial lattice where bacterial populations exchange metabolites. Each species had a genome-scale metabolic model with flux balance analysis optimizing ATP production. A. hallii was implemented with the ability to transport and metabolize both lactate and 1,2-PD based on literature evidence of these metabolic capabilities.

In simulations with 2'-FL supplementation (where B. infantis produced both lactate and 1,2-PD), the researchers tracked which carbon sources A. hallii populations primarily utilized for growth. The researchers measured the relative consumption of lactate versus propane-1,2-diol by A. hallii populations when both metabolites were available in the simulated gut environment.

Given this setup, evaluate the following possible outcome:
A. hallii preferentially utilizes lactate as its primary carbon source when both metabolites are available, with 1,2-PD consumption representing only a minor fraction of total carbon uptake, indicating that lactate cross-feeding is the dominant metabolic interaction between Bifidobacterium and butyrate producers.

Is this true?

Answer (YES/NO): NO